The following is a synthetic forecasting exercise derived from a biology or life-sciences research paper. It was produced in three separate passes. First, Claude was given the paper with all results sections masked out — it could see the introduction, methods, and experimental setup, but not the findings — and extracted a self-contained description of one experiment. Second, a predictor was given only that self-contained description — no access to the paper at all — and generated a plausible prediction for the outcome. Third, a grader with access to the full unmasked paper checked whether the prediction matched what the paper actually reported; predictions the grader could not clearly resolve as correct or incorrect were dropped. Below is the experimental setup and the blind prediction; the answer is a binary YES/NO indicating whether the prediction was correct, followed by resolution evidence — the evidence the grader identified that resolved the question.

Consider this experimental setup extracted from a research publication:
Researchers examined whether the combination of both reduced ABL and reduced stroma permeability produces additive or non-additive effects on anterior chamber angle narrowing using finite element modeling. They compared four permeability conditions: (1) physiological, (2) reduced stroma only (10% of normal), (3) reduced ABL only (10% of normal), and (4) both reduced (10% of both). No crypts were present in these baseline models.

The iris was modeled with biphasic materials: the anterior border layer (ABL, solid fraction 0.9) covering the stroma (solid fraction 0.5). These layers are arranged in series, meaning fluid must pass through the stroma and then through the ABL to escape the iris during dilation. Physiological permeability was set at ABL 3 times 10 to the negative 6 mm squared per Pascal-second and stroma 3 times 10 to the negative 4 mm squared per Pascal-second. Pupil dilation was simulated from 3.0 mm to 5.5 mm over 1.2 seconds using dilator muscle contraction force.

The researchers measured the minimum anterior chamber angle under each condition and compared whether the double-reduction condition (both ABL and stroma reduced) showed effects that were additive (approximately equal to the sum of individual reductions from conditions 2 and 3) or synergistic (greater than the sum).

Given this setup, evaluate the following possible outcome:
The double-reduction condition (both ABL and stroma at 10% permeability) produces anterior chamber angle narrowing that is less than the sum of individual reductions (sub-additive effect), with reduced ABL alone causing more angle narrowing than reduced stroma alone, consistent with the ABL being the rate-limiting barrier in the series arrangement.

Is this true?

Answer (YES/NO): NO